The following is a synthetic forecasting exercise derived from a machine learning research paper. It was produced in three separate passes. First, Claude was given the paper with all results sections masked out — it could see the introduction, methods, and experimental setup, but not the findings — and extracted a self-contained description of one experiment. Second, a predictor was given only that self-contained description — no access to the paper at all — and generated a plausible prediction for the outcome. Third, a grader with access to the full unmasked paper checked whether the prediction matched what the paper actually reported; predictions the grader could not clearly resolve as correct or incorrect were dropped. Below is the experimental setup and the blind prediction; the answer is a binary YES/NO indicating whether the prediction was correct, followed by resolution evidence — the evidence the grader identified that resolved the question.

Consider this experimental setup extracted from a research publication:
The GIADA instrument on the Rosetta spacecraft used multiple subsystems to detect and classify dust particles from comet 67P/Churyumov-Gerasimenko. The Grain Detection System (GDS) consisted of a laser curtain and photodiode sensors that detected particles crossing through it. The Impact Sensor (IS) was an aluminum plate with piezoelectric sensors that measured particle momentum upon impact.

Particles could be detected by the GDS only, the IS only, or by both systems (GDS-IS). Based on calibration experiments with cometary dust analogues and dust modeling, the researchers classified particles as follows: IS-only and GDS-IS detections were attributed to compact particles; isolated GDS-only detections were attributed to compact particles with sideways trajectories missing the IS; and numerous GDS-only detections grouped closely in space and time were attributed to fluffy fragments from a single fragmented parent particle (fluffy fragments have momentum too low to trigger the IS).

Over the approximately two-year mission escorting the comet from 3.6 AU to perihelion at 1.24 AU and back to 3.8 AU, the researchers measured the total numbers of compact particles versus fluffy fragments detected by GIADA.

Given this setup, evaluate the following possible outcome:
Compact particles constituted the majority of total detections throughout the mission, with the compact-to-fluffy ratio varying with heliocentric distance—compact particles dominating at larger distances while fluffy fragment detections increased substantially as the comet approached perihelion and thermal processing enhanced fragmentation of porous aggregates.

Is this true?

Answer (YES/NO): NO